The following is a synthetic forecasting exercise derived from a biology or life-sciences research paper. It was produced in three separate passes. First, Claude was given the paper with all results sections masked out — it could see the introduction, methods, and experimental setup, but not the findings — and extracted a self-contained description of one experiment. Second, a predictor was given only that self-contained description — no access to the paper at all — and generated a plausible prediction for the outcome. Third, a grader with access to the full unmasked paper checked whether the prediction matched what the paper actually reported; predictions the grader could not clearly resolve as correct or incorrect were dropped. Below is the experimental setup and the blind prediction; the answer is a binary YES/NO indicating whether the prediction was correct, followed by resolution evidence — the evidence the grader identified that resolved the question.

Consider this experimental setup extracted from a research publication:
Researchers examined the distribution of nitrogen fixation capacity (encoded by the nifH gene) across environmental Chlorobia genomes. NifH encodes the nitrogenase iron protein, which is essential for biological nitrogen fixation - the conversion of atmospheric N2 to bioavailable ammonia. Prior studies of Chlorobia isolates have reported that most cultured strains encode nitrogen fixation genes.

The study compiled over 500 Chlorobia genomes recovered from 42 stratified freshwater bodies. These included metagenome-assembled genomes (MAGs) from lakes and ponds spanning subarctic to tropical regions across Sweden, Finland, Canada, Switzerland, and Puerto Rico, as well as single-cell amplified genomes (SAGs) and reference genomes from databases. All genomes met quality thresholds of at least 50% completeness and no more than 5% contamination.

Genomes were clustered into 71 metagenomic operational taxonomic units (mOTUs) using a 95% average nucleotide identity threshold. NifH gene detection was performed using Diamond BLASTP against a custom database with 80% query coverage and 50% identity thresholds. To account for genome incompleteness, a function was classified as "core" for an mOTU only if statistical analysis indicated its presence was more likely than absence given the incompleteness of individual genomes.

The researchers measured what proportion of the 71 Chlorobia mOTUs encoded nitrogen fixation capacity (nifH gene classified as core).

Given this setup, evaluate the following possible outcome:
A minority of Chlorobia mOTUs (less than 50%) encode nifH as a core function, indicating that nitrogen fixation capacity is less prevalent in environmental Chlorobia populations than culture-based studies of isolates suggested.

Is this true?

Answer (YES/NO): NO